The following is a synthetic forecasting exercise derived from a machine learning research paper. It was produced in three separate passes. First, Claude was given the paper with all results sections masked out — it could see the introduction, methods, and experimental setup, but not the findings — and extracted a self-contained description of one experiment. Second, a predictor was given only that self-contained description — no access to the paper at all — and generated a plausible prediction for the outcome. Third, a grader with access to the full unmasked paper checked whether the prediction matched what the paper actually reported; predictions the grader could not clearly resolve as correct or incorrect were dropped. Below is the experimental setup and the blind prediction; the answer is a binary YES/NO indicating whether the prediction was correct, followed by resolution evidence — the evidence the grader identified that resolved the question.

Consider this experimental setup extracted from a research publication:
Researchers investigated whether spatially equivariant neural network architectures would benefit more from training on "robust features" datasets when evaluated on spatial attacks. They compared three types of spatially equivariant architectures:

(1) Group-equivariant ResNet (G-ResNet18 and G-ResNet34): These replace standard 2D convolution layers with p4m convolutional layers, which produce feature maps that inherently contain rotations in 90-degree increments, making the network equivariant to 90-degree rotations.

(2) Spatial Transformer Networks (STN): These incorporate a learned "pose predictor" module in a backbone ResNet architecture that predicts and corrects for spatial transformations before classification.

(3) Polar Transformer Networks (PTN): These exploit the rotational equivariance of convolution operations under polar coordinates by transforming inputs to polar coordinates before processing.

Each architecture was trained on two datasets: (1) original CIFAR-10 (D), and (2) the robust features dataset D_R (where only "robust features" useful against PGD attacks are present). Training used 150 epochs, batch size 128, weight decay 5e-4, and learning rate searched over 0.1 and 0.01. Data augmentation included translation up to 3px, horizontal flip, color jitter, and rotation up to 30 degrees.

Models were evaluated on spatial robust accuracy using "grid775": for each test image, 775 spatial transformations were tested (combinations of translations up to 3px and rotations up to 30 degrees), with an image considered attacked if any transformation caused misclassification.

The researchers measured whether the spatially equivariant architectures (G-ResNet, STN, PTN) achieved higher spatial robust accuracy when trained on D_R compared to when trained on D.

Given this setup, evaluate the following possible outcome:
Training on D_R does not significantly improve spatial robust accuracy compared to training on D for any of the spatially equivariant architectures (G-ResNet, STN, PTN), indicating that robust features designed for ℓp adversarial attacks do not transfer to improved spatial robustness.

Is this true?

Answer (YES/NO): YES